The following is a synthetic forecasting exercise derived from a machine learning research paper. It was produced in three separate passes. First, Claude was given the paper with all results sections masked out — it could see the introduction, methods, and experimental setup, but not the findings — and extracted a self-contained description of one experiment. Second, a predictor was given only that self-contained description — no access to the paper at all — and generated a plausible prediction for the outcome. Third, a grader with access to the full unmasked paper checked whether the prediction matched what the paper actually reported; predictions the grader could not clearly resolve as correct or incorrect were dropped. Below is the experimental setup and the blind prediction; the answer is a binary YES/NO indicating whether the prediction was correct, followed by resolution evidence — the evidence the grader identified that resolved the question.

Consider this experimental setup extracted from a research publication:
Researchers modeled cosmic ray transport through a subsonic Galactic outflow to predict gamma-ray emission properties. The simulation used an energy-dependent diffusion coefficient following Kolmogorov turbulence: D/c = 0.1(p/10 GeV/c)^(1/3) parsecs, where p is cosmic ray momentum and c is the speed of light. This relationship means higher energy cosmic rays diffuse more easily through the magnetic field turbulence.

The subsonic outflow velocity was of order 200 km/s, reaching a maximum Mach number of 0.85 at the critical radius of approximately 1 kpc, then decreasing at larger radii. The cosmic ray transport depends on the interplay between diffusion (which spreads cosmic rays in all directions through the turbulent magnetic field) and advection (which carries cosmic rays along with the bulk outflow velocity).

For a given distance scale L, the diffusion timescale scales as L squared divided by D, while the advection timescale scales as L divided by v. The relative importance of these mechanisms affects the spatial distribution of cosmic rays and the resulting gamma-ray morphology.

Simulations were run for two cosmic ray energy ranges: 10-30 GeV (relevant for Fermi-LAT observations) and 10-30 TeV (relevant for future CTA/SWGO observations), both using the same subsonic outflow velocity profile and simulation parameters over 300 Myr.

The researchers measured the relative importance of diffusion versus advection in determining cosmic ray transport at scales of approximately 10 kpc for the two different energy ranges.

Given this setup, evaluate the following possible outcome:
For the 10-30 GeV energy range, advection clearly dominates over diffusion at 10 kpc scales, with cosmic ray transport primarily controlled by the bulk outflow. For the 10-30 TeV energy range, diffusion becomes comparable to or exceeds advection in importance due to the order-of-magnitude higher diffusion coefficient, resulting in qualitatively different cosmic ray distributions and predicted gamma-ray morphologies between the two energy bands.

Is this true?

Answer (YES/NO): YES